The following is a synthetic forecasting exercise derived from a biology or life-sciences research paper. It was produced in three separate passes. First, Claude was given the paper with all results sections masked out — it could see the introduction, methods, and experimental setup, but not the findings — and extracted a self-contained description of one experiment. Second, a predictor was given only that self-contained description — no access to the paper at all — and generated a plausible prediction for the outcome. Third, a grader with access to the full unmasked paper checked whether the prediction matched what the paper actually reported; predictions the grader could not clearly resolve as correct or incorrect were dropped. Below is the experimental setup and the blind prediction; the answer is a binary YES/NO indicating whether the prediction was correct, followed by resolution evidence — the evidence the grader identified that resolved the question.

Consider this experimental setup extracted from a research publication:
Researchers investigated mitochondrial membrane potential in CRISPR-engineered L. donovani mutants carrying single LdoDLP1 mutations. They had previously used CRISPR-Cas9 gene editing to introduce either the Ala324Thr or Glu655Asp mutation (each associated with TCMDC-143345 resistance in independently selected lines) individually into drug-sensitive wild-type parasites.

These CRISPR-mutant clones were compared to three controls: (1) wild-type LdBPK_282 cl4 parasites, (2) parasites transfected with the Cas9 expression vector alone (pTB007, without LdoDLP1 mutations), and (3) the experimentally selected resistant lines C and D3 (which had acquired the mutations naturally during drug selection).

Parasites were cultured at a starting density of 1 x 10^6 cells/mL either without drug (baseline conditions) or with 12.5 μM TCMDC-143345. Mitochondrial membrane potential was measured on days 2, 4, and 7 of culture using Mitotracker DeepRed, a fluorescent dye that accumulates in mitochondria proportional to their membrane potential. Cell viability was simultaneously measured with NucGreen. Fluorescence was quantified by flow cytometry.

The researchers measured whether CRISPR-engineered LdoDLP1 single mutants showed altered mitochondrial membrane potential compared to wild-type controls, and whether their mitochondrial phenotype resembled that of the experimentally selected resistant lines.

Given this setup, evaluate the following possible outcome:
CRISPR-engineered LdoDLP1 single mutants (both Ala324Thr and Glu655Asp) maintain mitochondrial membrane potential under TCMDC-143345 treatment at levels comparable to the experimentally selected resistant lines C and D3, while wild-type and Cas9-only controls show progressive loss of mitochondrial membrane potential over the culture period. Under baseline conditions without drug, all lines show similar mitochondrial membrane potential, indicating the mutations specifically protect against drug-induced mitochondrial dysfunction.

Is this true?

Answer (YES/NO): NO